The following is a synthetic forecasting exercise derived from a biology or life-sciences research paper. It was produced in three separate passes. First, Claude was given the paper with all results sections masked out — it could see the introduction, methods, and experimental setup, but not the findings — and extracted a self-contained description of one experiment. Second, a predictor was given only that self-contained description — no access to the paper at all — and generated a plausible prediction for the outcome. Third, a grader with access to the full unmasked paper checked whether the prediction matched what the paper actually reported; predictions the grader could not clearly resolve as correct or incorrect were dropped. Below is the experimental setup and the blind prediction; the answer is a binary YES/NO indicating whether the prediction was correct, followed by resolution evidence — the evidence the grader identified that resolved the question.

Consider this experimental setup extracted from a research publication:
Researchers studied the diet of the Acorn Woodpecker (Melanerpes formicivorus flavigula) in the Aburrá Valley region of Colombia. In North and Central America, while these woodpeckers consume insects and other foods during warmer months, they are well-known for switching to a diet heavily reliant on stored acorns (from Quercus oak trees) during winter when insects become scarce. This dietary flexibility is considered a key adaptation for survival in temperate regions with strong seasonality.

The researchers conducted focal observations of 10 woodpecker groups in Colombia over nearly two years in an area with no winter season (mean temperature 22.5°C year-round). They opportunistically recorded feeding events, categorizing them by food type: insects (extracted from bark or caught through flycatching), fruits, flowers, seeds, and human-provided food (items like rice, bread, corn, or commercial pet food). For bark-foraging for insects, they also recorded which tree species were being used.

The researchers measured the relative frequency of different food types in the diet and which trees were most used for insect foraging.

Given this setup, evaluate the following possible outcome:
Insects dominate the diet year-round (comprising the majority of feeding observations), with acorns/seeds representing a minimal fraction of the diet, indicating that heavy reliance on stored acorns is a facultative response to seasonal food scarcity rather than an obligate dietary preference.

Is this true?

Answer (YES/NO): YES